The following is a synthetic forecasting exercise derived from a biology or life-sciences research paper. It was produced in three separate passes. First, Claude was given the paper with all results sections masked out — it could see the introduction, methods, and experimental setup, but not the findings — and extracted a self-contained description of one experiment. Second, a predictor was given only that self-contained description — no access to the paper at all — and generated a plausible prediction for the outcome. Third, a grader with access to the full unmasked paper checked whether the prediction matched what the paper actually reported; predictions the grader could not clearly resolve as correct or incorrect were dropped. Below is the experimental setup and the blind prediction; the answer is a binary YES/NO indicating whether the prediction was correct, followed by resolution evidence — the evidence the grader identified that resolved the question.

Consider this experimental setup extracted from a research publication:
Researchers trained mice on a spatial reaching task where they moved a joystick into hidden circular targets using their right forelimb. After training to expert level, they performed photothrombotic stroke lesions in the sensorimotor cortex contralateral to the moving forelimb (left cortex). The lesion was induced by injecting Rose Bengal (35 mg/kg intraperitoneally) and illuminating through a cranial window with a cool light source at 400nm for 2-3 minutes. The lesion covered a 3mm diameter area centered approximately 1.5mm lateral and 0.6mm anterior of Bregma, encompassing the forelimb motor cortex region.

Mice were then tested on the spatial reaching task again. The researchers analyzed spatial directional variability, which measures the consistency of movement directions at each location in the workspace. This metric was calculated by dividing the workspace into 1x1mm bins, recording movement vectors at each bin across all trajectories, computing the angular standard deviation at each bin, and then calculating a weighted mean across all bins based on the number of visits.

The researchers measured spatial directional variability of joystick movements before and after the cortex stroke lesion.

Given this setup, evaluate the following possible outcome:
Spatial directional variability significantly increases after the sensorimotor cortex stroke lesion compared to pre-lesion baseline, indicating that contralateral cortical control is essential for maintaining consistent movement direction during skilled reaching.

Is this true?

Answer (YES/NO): NO